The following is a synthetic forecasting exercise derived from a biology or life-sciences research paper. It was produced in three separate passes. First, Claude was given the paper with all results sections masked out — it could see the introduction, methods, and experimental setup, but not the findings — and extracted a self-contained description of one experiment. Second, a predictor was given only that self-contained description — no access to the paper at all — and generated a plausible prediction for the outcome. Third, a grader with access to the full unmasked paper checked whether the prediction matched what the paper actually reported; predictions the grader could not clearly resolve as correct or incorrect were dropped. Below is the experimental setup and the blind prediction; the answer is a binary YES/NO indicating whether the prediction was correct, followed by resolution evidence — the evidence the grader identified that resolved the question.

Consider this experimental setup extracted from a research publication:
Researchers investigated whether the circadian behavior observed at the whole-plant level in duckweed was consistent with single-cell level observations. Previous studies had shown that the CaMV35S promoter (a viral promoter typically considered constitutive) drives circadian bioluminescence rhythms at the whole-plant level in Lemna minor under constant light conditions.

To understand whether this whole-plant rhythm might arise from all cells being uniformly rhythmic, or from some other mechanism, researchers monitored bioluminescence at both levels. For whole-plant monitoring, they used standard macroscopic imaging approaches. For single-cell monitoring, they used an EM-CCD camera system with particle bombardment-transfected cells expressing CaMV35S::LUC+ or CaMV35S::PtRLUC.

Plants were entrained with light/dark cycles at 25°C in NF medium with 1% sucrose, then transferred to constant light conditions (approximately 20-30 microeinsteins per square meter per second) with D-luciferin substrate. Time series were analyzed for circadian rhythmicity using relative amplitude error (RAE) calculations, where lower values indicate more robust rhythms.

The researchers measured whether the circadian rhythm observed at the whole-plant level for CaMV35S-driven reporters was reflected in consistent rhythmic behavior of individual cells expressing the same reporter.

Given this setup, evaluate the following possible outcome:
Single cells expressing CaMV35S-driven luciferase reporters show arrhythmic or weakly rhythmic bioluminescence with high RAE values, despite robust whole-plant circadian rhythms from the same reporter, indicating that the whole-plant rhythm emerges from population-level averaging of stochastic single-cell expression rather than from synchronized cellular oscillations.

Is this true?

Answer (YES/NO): NO